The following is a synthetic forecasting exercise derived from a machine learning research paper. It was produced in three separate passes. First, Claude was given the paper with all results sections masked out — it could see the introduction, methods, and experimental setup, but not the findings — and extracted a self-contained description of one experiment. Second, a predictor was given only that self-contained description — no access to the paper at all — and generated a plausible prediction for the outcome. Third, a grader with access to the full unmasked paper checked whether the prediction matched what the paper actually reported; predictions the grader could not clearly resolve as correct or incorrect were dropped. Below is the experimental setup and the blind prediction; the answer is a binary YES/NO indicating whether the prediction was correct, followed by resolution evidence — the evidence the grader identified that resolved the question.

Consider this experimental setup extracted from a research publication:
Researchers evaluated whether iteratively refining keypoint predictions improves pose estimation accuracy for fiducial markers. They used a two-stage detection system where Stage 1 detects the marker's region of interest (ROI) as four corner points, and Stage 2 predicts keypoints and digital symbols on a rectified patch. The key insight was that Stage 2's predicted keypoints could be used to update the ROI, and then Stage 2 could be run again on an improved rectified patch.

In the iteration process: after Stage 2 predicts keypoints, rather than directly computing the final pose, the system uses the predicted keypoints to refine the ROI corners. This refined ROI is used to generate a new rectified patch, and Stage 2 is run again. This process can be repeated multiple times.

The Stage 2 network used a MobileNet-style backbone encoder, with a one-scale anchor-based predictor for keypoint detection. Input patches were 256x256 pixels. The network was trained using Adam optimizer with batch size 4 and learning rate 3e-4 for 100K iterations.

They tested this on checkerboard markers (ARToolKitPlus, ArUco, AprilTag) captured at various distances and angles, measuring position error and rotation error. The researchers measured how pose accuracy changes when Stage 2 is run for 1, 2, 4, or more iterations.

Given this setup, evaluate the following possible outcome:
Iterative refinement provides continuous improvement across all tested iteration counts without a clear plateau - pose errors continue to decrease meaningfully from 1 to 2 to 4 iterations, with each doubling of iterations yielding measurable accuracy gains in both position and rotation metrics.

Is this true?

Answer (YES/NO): NO